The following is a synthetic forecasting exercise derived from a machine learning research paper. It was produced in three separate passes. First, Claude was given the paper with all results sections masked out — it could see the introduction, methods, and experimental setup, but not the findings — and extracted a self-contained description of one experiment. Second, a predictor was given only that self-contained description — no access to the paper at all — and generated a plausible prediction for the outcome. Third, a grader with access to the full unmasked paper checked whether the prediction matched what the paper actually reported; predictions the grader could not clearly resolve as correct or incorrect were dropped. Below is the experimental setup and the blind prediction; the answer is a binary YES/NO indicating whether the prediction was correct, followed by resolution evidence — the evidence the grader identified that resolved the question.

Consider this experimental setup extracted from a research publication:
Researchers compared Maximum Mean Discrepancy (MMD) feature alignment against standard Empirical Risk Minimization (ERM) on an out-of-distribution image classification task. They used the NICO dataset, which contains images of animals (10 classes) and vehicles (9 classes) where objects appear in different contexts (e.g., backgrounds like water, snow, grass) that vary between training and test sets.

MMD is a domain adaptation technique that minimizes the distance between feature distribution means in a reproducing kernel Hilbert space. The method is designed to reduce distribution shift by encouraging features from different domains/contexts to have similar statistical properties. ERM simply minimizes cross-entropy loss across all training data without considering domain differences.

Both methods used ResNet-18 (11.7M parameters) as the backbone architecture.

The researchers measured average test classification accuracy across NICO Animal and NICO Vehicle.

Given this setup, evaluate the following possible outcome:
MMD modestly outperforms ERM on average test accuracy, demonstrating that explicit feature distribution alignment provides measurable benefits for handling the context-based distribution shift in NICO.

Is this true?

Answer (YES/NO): NO